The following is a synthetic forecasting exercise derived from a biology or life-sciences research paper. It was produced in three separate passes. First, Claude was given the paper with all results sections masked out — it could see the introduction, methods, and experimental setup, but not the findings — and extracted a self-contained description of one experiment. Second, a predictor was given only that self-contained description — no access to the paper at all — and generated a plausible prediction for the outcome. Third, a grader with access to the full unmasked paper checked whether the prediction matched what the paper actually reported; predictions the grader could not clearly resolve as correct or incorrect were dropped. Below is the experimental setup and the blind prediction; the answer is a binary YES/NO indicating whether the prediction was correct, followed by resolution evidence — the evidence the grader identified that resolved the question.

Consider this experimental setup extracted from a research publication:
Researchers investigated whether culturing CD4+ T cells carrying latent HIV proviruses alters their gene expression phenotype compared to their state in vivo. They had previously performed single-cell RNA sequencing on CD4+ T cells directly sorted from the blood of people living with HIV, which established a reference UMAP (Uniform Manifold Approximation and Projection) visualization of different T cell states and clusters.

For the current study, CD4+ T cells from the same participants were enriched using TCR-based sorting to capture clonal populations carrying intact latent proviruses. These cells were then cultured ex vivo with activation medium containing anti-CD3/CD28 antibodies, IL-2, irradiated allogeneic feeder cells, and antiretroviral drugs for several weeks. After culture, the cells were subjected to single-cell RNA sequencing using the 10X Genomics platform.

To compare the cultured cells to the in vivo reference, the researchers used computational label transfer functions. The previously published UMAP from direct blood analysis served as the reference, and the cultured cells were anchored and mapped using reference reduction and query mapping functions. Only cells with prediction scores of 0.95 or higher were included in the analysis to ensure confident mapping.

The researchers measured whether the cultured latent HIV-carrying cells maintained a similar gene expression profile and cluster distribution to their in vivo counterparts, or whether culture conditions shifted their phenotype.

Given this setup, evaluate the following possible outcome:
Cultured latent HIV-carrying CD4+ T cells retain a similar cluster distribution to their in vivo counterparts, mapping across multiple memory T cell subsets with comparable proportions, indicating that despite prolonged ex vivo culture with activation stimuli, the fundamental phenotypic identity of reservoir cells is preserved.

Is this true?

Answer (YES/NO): YES